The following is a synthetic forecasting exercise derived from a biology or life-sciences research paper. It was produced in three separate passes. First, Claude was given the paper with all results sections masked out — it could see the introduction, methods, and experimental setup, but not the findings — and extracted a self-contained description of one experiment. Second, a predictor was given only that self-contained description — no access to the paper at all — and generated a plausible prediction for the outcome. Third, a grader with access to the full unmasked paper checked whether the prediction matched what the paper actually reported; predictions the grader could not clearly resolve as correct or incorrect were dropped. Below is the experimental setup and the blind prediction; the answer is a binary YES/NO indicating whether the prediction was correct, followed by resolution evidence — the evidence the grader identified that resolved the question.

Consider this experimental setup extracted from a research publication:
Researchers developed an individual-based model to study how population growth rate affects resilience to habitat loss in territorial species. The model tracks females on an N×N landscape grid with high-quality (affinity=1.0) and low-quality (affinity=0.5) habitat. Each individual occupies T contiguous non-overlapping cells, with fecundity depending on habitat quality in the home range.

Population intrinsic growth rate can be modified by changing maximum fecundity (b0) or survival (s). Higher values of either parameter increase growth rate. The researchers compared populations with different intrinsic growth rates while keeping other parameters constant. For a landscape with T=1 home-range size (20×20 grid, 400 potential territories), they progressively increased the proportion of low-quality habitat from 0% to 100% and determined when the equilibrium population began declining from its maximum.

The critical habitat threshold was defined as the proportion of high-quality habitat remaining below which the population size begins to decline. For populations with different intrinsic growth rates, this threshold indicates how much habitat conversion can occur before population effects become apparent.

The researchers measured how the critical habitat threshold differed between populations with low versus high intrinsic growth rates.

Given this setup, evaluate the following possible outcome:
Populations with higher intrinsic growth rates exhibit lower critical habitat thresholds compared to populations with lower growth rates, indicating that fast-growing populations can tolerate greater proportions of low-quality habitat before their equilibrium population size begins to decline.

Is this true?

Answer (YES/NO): YES